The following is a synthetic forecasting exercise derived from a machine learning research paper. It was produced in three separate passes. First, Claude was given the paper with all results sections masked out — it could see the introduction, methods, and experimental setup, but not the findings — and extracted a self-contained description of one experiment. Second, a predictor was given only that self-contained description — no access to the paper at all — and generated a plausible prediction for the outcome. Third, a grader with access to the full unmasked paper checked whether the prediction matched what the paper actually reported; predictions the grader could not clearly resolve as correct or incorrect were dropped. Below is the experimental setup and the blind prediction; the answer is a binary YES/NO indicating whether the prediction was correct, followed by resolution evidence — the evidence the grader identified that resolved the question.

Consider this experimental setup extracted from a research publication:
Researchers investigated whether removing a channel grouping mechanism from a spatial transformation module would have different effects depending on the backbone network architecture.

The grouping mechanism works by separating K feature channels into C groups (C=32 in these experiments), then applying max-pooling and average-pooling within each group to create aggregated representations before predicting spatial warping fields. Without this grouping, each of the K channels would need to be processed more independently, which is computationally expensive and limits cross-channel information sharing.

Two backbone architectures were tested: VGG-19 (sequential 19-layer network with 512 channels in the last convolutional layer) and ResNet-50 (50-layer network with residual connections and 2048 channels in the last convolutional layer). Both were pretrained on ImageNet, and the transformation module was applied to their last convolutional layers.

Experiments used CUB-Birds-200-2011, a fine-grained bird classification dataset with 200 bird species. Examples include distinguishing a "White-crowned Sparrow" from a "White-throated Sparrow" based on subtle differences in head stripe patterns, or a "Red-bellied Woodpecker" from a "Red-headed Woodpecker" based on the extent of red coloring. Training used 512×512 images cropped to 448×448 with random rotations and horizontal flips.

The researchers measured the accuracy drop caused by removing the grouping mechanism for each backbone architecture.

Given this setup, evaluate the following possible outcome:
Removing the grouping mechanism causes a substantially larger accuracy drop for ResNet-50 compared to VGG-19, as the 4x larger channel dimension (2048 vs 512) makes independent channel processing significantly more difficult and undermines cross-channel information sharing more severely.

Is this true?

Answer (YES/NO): YES